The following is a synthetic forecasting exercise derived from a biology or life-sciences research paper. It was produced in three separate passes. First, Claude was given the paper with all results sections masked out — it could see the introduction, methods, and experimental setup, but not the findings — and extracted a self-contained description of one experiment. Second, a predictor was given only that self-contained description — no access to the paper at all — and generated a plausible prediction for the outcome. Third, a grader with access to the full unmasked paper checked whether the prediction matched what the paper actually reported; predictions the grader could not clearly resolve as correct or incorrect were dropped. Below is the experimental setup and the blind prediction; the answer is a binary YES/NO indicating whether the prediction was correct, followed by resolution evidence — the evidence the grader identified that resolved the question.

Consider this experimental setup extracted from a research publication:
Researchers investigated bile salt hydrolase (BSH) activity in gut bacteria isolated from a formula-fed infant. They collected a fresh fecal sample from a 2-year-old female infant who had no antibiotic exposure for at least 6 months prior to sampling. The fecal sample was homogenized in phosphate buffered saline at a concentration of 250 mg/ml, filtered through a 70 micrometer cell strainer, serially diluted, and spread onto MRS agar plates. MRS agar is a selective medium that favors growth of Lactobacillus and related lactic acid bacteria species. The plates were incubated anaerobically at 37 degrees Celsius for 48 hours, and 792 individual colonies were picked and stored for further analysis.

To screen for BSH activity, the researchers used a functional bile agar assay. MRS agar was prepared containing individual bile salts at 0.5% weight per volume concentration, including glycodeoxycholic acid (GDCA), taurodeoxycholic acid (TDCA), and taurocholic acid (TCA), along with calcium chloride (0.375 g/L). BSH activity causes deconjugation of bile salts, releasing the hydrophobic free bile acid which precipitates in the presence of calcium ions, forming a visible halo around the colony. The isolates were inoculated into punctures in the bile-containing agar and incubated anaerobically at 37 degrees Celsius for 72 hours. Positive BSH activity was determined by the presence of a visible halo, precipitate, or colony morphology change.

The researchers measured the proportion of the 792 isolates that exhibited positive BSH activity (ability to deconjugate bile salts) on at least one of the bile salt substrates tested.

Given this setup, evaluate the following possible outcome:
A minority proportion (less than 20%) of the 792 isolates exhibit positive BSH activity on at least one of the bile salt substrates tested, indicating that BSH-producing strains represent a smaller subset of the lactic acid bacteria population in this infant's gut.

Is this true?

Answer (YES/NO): NO